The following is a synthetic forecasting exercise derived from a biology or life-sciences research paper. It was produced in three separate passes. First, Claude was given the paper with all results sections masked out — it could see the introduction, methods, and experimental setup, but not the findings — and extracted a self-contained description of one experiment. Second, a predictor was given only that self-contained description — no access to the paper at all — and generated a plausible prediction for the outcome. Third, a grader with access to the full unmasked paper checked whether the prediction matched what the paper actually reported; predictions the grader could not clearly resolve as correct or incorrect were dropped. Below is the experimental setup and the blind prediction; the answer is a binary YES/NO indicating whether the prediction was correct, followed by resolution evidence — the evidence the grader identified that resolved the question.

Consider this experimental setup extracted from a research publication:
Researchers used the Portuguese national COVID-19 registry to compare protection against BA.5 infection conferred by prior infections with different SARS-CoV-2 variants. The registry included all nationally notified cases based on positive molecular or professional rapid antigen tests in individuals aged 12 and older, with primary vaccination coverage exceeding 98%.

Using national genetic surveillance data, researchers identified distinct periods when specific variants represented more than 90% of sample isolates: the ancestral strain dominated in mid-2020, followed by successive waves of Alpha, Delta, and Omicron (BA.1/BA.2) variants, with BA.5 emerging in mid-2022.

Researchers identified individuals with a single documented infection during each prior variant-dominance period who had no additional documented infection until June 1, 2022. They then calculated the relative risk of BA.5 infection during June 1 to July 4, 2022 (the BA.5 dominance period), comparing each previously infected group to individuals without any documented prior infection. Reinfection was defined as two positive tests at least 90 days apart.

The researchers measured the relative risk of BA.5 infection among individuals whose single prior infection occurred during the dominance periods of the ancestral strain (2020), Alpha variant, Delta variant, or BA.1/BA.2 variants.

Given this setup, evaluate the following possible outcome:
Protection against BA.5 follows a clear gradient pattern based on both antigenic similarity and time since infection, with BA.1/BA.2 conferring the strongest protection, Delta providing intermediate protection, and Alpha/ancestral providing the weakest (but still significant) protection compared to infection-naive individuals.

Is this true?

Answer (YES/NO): NO